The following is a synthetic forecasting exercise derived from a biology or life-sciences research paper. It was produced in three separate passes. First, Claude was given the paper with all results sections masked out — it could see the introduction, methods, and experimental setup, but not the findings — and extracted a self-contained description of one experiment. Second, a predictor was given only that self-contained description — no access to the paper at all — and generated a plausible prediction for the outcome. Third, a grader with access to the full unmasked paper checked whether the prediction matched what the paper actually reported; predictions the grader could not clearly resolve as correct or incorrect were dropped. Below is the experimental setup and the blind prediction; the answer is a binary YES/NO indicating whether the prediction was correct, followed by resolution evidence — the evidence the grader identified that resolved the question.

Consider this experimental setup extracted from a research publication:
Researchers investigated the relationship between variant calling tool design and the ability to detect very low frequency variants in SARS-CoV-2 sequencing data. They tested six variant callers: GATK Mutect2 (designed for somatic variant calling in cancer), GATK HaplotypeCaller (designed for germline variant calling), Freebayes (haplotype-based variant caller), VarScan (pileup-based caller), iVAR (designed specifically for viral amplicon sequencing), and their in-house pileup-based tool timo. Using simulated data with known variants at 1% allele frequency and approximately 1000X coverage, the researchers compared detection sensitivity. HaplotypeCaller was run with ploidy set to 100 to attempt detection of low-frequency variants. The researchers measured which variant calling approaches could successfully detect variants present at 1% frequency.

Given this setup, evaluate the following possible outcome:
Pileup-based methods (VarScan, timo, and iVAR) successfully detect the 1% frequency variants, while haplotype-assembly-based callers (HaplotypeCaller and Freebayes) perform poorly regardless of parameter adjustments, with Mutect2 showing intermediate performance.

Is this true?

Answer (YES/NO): NO